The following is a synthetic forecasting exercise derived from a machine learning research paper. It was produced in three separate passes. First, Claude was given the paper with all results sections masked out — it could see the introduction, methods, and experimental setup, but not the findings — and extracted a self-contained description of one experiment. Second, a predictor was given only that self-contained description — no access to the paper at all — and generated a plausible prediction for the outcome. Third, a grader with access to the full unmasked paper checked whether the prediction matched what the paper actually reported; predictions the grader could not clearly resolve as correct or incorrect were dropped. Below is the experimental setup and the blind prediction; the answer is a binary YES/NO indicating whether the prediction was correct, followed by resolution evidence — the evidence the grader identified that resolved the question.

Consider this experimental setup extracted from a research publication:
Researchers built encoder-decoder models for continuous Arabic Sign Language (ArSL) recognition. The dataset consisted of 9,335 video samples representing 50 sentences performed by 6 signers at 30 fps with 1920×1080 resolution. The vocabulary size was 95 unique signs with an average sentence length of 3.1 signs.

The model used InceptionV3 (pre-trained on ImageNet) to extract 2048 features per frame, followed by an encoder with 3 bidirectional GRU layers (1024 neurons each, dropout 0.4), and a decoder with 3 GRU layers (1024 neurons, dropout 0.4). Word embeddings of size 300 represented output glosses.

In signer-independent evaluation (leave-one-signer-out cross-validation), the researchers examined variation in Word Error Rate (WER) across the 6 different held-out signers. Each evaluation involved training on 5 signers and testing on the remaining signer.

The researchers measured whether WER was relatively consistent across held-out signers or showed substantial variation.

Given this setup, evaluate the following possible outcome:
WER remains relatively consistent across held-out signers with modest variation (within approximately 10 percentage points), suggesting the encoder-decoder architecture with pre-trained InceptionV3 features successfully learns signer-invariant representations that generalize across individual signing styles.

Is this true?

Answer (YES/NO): NO